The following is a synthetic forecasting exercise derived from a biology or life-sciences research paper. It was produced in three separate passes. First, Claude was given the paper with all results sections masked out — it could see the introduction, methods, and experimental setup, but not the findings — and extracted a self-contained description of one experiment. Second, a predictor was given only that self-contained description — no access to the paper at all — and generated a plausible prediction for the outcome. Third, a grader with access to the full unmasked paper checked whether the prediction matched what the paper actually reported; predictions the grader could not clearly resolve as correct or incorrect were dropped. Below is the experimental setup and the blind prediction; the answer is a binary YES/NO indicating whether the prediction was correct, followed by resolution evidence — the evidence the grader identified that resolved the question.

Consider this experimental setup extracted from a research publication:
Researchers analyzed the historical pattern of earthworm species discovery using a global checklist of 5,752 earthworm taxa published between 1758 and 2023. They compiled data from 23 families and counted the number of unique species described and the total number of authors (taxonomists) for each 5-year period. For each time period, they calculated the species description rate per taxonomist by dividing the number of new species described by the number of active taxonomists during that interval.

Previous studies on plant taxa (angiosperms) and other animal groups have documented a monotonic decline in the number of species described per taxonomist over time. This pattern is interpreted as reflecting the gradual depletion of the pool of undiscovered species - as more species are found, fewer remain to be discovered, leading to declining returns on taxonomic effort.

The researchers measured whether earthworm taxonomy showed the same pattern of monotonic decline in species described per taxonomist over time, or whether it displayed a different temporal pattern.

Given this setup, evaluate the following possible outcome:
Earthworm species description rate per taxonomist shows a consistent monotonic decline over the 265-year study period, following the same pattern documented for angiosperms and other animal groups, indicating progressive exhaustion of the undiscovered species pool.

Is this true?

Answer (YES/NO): NO